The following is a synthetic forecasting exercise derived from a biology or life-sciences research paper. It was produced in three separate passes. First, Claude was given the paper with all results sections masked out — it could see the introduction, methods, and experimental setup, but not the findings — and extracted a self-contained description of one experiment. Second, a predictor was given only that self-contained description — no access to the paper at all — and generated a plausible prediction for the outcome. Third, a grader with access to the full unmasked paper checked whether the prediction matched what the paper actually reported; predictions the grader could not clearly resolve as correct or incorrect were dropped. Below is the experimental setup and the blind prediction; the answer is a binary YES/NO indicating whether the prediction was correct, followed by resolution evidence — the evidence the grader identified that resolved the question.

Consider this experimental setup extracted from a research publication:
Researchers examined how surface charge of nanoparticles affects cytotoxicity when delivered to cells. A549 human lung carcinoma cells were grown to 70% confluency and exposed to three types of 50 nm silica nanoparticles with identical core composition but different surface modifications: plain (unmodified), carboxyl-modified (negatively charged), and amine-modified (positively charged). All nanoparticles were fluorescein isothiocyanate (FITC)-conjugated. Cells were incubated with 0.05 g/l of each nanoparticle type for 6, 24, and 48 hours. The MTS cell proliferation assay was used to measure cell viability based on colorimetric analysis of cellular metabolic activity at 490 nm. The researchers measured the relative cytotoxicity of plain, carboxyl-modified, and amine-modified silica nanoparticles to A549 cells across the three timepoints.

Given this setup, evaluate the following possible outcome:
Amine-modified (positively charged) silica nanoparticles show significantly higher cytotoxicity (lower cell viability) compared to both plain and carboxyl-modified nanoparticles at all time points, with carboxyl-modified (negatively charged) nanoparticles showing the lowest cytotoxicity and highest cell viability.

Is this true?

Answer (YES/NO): NO